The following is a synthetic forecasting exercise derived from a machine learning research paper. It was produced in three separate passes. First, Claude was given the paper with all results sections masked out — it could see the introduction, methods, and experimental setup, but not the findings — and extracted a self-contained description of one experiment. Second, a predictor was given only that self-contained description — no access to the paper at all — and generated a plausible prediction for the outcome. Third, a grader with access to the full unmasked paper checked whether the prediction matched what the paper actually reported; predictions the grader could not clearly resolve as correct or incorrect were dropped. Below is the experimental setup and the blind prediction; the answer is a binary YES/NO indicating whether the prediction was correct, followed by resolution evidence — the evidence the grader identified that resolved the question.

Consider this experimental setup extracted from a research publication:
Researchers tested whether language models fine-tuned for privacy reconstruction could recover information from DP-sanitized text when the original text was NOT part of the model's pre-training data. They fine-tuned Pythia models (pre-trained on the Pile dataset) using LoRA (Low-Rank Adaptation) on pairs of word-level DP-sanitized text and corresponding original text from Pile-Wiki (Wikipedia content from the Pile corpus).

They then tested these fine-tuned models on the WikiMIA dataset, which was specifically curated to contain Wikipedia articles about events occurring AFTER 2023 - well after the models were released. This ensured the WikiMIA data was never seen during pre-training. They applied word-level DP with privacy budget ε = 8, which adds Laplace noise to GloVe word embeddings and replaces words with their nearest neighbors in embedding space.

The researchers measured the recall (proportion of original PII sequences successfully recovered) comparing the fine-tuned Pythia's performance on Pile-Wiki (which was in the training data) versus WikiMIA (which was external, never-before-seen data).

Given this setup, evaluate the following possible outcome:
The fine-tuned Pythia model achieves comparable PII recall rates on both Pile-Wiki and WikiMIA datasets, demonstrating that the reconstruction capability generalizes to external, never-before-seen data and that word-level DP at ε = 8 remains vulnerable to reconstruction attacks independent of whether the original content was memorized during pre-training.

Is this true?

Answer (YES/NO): NO